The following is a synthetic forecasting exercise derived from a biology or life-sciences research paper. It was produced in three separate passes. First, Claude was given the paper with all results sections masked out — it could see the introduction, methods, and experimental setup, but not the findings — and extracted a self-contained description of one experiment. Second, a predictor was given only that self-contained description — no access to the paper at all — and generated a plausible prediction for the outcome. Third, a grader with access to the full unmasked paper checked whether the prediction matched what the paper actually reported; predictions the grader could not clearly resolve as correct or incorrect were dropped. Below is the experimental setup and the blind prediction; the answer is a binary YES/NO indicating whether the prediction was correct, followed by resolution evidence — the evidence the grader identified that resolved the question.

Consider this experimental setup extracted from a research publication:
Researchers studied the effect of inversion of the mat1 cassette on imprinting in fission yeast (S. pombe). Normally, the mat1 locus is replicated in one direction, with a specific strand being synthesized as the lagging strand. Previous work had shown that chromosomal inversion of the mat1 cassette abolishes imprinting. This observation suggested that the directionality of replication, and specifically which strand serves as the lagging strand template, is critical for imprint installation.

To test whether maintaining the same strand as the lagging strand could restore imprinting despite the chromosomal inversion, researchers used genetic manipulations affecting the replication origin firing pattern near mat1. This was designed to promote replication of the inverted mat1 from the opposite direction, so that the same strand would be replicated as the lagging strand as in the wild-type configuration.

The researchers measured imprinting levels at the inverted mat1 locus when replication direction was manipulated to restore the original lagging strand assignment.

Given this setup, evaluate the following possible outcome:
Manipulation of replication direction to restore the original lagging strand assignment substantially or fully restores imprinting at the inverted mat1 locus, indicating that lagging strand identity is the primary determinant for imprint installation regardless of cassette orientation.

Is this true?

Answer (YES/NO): NO